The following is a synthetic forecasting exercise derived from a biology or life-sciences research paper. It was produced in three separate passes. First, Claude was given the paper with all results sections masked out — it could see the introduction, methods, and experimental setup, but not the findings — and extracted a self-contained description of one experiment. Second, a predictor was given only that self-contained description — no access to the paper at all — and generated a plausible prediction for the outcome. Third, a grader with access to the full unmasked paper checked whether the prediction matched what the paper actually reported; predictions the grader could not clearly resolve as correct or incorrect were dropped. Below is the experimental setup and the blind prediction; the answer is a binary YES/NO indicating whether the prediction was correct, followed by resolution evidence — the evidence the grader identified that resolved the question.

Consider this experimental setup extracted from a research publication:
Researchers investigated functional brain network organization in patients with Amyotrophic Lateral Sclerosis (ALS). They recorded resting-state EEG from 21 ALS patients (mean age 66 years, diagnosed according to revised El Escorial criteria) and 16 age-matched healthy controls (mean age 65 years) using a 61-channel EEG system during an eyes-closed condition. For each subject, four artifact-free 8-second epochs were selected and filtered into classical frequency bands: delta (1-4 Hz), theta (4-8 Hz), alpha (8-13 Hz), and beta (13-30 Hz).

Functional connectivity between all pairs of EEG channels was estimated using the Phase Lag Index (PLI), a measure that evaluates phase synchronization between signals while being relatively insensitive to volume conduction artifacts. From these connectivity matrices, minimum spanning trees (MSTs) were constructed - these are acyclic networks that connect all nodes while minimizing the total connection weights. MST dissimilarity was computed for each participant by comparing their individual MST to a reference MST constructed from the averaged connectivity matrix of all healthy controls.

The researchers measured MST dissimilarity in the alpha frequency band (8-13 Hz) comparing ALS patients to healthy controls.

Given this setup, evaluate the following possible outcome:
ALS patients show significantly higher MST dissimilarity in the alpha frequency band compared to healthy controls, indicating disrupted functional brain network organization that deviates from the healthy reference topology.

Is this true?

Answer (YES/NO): NO